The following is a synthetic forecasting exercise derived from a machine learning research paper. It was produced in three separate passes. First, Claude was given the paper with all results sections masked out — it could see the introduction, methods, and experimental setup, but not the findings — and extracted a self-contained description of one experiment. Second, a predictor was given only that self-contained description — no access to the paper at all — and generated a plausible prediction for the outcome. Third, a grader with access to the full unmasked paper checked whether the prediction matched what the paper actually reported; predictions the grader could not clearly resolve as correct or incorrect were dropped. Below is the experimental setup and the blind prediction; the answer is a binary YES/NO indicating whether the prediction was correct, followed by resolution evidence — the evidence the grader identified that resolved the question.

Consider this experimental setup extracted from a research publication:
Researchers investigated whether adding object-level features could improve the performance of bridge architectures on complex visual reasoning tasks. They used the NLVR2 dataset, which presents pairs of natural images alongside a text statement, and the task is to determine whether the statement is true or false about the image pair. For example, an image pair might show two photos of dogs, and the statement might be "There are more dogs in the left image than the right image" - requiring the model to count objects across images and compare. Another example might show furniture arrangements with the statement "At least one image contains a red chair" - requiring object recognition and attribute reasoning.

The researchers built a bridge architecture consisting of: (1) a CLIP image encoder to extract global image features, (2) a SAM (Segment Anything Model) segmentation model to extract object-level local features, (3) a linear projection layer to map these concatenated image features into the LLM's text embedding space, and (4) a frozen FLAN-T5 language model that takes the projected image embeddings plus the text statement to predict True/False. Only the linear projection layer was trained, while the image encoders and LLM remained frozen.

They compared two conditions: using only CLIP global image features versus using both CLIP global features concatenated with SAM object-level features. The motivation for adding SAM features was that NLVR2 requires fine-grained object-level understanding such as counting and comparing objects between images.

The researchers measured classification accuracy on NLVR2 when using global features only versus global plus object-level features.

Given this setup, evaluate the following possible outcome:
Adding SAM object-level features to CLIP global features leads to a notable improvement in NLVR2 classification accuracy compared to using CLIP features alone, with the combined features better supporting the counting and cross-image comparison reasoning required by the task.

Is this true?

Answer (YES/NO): NO